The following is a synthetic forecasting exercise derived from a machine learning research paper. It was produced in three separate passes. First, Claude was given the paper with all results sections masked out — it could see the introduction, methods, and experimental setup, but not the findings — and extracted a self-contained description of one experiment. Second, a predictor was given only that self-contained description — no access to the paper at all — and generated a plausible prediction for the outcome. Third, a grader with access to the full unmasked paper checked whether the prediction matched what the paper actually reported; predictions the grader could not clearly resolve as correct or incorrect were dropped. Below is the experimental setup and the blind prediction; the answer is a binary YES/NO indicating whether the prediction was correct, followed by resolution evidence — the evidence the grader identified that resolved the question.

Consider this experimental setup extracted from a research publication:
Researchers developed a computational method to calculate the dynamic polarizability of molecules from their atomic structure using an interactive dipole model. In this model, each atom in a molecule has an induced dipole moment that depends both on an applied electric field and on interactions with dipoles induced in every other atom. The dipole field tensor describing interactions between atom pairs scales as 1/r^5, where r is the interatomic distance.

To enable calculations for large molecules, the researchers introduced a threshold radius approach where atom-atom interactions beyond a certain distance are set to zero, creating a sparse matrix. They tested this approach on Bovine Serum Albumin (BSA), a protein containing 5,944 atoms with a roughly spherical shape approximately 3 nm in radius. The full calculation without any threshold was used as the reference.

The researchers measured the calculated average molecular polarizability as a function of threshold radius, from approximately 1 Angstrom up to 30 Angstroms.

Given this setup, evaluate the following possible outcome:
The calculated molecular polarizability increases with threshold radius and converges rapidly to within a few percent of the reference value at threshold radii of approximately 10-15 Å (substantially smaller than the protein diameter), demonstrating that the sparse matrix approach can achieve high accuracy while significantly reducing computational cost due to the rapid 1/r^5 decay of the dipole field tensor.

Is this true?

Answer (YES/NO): NO